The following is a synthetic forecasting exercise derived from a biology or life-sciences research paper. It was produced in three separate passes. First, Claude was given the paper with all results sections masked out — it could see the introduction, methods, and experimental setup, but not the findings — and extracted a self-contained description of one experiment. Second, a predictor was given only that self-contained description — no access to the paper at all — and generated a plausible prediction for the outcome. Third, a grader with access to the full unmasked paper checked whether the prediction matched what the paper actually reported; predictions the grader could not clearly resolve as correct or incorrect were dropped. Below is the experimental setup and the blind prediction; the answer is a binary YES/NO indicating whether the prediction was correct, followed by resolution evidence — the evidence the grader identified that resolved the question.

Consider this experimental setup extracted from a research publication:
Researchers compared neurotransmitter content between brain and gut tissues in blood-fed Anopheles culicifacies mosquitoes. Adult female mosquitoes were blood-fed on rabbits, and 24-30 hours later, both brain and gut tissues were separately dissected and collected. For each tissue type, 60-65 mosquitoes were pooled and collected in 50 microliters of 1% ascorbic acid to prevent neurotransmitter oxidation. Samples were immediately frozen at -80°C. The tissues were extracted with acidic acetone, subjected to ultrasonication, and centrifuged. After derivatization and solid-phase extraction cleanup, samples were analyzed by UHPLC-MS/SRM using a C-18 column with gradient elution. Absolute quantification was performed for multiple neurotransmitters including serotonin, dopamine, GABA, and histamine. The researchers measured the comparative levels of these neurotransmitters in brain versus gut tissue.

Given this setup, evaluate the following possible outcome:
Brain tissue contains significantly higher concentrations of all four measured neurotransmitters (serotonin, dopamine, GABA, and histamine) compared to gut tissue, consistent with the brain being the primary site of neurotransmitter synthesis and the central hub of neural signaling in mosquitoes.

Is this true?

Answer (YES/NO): NO